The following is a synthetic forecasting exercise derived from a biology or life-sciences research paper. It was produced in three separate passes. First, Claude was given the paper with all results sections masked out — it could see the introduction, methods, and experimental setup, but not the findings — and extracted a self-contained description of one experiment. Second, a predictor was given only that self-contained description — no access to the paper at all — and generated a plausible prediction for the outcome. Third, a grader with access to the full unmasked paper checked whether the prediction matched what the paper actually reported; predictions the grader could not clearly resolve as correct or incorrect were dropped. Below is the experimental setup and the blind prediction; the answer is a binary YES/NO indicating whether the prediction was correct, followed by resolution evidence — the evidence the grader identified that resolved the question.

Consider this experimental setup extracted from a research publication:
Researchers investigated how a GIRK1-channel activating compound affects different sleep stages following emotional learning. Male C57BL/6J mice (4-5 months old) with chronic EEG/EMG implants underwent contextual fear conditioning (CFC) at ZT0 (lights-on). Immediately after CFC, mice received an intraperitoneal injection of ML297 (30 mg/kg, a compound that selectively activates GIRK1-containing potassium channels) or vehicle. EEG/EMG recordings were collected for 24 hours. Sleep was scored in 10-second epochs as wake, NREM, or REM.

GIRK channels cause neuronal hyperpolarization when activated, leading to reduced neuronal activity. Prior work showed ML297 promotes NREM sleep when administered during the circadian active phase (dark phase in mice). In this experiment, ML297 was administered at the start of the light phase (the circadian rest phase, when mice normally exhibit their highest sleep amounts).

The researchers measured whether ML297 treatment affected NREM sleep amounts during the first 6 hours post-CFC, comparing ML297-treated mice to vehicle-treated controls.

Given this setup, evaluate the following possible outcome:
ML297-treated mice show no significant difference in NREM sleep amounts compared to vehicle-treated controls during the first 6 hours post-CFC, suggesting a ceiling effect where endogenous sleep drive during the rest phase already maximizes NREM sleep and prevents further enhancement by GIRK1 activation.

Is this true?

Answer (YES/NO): YES